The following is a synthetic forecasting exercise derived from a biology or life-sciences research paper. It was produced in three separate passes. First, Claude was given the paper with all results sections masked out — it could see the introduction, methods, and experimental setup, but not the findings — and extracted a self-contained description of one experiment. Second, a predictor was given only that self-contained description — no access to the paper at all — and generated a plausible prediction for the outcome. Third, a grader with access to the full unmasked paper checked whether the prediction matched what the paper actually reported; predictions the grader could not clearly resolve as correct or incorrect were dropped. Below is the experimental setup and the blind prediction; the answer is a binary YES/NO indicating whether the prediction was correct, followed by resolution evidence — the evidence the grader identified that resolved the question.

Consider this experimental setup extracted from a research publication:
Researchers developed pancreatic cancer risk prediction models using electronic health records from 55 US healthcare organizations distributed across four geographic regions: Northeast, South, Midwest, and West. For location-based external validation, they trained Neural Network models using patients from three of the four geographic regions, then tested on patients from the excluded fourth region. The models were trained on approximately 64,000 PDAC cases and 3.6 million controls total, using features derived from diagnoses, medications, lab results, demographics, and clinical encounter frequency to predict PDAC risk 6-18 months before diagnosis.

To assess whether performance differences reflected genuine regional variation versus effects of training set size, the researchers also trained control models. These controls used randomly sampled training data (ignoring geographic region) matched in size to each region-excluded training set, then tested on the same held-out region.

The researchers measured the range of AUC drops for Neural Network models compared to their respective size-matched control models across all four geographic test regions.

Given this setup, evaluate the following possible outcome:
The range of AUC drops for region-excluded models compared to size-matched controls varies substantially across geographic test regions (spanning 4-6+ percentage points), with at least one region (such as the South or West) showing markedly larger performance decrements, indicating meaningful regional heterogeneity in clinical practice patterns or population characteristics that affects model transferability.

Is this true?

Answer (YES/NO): NO